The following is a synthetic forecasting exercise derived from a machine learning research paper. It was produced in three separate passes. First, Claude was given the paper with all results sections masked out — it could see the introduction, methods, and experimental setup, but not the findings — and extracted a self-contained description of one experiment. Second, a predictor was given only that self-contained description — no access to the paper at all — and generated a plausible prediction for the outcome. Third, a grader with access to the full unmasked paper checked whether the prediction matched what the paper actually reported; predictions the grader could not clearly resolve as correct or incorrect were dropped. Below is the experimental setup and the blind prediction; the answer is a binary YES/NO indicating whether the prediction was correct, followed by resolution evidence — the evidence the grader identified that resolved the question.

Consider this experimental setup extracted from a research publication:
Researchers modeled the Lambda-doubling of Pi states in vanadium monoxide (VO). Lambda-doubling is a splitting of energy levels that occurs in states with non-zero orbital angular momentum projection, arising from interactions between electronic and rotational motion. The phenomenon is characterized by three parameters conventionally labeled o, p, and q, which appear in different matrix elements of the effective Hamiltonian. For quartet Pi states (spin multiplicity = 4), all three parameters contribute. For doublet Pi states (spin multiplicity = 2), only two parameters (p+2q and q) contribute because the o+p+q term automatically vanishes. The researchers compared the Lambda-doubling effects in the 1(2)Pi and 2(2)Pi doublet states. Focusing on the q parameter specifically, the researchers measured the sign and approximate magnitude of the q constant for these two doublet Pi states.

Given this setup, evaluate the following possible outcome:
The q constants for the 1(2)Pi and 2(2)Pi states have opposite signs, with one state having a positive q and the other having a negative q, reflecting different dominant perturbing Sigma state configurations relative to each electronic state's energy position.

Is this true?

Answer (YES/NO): YES